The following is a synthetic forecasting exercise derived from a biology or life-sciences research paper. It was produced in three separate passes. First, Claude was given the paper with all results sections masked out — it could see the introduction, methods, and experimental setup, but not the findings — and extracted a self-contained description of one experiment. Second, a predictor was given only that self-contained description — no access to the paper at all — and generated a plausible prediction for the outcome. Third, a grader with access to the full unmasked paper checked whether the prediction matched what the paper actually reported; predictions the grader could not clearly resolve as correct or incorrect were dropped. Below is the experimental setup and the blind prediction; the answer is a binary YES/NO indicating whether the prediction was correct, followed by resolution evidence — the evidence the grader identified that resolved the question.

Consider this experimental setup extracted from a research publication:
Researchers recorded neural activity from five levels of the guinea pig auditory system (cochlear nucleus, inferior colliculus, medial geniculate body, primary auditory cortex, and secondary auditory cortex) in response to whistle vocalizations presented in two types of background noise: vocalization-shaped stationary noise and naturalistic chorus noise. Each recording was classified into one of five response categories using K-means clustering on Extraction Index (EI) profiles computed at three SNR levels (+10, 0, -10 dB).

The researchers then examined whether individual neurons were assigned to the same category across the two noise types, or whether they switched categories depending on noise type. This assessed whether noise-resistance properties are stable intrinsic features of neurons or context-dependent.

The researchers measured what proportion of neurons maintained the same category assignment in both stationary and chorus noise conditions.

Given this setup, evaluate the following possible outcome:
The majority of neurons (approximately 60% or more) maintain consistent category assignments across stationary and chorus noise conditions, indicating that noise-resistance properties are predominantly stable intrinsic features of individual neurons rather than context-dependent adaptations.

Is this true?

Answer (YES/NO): YES